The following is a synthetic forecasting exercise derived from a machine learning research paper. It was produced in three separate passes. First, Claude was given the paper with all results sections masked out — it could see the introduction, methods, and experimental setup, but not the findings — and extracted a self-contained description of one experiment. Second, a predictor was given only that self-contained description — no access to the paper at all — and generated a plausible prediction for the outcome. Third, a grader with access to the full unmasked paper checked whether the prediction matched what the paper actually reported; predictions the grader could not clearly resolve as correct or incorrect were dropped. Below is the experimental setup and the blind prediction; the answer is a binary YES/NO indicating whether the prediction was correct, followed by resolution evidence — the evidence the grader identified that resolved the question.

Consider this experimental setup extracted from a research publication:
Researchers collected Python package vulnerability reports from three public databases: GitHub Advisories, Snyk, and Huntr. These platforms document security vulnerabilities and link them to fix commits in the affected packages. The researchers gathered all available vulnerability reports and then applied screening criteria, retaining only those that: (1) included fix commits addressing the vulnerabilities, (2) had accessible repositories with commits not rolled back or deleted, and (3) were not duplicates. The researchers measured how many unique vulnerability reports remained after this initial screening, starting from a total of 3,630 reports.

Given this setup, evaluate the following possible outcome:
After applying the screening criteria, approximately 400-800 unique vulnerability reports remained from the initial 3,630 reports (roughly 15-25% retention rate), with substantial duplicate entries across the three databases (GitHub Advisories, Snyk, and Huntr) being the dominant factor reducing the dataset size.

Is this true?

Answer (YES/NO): NO